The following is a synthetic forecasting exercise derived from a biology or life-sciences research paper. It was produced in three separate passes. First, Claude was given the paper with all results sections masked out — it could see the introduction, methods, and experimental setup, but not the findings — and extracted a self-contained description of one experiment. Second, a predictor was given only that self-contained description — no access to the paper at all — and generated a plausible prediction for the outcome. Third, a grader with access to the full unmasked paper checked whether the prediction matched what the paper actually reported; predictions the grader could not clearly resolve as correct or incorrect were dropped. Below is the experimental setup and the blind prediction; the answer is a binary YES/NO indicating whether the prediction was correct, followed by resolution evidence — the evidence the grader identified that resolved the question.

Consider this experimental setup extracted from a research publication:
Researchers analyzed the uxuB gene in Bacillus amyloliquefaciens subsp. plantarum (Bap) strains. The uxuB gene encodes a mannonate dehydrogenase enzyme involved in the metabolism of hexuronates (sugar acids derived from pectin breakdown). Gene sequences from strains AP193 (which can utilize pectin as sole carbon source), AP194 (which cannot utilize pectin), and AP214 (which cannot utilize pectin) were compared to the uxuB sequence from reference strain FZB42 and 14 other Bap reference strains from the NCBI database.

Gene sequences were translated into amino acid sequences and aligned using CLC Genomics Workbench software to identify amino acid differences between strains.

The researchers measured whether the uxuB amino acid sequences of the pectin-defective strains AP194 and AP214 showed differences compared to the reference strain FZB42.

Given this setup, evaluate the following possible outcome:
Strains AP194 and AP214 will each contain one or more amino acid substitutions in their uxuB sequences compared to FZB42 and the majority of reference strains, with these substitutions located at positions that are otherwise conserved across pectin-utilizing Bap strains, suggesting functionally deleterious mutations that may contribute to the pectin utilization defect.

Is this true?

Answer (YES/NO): YES